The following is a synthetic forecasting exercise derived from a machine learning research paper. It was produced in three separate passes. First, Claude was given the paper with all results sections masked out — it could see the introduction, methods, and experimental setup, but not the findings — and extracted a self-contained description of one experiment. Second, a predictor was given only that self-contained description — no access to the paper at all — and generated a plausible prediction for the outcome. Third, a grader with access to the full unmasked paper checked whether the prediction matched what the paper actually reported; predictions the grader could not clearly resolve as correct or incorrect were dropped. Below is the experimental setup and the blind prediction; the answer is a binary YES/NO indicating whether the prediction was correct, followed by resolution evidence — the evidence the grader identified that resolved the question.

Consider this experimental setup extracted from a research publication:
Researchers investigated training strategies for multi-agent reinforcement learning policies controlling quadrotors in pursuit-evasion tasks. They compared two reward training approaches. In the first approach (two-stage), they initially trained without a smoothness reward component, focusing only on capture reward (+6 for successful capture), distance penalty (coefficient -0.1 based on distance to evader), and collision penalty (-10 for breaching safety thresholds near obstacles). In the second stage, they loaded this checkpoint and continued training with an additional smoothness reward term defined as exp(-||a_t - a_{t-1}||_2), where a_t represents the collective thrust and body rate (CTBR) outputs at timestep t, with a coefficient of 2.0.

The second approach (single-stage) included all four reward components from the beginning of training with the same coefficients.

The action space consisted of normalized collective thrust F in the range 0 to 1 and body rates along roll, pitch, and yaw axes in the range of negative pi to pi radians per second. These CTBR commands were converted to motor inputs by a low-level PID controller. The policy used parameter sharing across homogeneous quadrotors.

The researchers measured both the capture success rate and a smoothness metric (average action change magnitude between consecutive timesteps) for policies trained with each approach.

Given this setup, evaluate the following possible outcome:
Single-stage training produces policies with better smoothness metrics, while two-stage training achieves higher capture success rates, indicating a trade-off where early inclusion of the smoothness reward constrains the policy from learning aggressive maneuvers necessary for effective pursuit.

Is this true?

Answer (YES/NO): NO